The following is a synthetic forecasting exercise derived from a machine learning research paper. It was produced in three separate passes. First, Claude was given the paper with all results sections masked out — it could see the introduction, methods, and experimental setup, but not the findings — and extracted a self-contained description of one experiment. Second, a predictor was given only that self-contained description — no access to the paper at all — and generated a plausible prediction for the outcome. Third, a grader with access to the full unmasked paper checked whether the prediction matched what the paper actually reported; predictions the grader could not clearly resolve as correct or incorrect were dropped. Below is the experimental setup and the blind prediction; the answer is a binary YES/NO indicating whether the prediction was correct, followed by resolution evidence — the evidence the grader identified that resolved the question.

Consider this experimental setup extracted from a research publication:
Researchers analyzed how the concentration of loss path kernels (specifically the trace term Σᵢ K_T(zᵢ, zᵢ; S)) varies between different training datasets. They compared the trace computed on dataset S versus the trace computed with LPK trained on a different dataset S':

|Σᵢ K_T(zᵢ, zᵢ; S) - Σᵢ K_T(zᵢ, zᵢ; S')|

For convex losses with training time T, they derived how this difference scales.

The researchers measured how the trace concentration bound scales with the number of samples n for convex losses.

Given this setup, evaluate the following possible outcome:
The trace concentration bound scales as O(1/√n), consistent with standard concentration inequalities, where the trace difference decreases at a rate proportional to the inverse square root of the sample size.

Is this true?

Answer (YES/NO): NO